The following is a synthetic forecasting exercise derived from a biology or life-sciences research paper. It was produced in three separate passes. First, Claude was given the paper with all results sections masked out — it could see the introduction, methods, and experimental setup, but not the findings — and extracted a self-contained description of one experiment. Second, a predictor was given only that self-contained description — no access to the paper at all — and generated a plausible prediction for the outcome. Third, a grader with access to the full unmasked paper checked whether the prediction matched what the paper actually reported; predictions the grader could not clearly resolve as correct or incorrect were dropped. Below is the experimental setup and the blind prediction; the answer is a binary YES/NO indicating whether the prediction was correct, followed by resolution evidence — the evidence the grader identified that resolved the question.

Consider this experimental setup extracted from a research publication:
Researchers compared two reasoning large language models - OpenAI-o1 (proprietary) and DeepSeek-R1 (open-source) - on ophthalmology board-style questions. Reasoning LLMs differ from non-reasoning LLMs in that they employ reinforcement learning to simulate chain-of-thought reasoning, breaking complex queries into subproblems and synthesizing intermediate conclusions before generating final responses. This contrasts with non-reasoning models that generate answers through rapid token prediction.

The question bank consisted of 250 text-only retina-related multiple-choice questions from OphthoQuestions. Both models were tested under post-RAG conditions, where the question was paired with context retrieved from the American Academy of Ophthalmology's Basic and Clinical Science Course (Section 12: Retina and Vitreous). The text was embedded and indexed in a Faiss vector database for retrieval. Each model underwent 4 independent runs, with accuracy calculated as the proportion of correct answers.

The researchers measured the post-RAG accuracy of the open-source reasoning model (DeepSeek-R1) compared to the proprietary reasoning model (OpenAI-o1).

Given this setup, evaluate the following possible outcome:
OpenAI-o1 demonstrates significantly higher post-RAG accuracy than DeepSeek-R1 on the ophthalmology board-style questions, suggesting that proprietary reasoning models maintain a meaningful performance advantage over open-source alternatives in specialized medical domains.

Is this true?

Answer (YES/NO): NO